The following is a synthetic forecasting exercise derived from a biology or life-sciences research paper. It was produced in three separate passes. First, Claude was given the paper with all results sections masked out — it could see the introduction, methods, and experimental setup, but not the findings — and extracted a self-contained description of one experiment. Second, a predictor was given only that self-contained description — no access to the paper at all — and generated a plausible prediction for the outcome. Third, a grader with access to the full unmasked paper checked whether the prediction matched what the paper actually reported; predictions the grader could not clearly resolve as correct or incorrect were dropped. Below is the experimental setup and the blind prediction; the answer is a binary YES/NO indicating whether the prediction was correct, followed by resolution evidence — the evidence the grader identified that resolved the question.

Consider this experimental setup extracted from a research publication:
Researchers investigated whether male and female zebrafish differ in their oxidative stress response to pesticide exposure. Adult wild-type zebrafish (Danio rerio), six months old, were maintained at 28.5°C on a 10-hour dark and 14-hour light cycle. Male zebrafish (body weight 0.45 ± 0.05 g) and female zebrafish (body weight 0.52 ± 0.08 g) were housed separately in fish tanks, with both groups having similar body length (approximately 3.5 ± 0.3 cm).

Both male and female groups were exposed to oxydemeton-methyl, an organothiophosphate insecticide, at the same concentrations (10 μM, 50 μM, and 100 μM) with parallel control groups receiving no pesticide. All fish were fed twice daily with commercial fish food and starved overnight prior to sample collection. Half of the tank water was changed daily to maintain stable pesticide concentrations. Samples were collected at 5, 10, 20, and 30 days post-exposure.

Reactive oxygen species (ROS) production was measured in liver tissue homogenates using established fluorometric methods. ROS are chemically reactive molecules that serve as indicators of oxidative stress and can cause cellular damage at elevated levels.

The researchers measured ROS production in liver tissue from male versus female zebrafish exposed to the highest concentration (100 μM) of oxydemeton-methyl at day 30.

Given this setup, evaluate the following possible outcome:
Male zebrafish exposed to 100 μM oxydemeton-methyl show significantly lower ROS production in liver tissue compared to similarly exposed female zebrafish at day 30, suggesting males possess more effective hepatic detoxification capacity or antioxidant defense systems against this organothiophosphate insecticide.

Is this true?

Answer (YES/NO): YES